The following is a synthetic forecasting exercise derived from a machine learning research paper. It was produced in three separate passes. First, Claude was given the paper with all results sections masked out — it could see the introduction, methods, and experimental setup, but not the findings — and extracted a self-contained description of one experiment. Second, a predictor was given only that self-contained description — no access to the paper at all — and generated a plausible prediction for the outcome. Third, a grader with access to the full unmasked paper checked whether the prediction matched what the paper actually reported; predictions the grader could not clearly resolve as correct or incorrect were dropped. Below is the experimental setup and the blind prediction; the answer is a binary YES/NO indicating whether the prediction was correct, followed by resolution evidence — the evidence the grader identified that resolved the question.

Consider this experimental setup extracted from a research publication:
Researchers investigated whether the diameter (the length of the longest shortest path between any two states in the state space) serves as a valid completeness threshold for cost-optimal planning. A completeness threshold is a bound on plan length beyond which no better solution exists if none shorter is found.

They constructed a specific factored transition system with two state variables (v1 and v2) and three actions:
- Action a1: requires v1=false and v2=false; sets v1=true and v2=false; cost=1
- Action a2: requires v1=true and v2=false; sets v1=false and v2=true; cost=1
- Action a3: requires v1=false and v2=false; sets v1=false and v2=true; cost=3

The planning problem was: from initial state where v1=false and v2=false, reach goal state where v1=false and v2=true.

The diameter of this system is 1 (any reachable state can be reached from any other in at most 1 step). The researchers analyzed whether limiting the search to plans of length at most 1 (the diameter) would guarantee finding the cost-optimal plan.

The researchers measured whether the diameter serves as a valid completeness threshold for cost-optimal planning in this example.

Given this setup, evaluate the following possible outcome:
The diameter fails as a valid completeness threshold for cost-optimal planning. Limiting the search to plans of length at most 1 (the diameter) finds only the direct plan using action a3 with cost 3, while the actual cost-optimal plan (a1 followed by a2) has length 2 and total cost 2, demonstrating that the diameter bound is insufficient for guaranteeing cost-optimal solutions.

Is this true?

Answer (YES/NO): YES